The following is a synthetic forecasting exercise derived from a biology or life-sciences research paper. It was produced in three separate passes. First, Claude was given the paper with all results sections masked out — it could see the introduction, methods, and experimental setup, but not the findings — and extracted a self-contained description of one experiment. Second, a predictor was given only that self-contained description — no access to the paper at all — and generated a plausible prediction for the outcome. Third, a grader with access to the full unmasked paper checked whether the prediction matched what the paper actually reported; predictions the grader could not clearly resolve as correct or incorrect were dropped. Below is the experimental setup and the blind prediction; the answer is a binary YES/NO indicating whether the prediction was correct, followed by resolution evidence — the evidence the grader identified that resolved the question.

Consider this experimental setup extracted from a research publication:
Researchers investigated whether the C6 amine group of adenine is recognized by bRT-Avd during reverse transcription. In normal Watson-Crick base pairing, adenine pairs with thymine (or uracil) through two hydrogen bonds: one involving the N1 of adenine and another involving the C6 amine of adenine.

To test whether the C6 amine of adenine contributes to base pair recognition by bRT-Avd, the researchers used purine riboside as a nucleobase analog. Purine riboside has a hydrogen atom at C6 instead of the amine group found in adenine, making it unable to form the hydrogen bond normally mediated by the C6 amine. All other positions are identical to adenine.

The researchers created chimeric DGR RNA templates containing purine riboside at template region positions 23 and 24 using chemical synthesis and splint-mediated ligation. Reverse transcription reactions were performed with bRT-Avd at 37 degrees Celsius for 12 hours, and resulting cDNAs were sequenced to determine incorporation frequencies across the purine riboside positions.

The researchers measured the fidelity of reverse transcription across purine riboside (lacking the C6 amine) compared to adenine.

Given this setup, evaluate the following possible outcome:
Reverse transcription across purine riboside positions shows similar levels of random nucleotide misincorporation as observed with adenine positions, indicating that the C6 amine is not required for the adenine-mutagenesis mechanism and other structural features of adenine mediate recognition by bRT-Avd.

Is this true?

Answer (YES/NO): YES